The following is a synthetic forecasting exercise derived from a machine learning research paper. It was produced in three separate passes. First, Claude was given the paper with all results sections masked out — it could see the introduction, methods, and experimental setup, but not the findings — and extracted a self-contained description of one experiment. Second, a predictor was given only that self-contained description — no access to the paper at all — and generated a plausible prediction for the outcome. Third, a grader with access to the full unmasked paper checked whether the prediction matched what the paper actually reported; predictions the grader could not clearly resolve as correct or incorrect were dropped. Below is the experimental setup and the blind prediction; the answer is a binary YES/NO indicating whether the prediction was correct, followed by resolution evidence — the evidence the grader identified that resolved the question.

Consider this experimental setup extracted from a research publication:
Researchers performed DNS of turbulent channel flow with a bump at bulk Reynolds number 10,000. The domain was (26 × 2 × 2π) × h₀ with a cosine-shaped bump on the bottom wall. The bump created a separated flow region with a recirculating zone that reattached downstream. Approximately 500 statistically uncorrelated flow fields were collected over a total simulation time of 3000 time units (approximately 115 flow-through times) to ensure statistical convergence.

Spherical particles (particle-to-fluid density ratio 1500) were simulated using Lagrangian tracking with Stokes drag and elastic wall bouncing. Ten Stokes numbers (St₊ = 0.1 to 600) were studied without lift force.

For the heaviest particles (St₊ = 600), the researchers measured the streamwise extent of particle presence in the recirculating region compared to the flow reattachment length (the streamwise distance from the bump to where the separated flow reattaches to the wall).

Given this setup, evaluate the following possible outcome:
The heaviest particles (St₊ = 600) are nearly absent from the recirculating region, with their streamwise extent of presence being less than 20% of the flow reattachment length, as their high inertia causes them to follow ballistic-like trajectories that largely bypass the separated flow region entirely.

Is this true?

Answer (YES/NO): NO